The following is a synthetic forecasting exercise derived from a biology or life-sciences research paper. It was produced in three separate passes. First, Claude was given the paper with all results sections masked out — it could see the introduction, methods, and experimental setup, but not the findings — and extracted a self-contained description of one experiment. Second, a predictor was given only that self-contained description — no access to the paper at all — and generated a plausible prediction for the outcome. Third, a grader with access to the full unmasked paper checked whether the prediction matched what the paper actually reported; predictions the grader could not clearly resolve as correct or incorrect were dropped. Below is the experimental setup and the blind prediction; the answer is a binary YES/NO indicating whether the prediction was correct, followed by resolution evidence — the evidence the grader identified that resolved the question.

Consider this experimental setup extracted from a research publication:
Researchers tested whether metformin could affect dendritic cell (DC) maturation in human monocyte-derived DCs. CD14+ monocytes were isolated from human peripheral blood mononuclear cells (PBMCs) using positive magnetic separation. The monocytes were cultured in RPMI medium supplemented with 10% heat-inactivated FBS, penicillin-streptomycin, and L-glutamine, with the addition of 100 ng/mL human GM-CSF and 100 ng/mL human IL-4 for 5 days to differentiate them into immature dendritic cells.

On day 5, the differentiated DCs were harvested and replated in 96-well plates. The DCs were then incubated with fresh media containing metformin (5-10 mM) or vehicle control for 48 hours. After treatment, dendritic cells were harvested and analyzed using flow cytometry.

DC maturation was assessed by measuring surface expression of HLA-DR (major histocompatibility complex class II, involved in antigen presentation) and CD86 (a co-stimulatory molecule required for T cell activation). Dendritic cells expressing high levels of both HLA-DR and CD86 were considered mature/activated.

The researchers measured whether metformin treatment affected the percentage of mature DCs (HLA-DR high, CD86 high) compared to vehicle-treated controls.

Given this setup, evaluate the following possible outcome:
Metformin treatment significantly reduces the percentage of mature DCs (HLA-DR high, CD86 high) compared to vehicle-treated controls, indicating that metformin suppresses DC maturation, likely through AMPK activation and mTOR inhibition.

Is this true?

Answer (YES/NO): NO